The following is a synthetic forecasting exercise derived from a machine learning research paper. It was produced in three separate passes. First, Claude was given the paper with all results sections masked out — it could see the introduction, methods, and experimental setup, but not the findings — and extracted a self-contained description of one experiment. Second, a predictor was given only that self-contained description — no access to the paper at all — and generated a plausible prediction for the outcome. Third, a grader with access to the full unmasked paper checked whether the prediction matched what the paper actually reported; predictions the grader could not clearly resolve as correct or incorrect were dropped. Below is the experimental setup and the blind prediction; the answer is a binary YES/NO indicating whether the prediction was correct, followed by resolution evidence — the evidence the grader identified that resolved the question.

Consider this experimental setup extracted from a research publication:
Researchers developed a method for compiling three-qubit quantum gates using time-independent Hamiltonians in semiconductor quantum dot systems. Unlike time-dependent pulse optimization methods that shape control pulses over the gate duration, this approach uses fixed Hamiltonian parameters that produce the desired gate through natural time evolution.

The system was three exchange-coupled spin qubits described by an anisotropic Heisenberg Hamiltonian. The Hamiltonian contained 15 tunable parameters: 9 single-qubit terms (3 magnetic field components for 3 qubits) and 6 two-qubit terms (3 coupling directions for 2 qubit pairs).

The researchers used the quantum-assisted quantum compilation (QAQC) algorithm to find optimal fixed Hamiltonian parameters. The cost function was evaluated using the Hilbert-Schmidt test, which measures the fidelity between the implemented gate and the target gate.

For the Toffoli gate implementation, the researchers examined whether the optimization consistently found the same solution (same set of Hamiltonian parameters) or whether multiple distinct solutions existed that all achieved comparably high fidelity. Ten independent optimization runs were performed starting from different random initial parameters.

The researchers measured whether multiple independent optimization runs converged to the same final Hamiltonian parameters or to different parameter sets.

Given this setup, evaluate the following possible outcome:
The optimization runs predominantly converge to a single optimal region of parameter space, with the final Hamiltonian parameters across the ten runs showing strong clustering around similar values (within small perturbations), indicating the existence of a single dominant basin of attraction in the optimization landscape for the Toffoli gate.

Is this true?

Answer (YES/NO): YES